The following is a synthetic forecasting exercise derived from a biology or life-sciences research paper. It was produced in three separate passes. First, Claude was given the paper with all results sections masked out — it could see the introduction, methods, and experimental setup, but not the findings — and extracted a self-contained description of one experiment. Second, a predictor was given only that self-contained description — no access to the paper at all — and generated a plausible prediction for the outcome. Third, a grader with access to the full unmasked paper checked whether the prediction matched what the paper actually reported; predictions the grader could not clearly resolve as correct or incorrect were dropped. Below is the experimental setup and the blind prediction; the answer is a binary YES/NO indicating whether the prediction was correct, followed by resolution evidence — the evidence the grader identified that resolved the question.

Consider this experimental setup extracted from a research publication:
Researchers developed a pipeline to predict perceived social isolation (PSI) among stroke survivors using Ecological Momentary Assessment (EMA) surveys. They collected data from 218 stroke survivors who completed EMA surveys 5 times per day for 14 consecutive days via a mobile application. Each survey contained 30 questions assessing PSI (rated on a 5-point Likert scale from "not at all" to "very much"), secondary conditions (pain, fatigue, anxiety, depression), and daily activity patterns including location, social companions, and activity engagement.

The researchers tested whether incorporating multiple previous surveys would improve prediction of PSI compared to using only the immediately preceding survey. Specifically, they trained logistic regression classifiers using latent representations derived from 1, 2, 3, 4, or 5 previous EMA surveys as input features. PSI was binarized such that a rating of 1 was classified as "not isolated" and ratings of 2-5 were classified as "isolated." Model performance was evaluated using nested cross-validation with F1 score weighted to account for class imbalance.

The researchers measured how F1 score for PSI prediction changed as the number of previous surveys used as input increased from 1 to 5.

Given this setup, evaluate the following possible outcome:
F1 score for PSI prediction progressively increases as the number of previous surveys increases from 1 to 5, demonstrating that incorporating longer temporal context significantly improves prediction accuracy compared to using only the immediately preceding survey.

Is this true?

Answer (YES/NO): NO